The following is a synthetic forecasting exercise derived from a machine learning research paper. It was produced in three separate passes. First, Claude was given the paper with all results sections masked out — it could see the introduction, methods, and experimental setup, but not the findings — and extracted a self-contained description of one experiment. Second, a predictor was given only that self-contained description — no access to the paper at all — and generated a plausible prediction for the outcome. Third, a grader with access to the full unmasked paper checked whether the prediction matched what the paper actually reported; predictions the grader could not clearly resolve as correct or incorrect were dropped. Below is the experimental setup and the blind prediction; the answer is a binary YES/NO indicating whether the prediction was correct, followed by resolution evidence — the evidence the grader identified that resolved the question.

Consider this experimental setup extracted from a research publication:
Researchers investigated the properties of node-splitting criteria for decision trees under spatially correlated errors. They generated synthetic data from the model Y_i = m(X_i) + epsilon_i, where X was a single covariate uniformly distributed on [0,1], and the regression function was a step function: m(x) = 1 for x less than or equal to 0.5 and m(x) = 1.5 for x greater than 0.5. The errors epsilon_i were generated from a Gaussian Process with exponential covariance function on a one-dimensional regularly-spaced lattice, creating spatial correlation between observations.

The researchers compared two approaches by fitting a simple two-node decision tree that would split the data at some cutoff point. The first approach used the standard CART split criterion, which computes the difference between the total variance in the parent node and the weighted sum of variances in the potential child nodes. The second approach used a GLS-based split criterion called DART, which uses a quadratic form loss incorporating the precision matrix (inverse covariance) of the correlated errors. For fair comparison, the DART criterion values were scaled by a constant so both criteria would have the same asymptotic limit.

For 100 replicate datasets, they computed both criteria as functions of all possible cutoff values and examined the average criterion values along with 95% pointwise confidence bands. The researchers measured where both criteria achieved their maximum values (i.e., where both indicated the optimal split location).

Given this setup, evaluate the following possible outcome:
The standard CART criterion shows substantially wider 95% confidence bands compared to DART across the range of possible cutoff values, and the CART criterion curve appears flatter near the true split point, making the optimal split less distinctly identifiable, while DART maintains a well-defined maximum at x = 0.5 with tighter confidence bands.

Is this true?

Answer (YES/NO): NO